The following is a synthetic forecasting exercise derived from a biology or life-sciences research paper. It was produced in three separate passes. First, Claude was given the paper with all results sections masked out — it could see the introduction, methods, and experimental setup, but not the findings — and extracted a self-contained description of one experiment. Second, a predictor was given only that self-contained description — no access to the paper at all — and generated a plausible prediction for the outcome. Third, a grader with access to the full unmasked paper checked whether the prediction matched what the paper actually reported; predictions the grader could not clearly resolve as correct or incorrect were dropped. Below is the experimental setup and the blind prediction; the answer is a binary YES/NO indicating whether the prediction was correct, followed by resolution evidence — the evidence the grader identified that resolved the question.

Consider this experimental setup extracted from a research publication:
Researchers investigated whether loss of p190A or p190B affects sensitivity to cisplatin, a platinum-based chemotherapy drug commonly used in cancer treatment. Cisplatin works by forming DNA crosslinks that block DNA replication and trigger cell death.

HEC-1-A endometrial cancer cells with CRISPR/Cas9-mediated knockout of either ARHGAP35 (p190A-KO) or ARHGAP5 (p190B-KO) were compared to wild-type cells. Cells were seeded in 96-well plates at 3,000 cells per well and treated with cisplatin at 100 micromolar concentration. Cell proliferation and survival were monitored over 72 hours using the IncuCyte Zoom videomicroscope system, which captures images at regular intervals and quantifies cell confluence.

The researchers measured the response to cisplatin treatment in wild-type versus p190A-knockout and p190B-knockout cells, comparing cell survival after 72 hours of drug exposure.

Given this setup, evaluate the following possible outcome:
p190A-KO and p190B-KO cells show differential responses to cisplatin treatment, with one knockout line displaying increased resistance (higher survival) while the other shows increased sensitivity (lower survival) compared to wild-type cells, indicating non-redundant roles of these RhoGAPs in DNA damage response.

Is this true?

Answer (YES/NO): NO